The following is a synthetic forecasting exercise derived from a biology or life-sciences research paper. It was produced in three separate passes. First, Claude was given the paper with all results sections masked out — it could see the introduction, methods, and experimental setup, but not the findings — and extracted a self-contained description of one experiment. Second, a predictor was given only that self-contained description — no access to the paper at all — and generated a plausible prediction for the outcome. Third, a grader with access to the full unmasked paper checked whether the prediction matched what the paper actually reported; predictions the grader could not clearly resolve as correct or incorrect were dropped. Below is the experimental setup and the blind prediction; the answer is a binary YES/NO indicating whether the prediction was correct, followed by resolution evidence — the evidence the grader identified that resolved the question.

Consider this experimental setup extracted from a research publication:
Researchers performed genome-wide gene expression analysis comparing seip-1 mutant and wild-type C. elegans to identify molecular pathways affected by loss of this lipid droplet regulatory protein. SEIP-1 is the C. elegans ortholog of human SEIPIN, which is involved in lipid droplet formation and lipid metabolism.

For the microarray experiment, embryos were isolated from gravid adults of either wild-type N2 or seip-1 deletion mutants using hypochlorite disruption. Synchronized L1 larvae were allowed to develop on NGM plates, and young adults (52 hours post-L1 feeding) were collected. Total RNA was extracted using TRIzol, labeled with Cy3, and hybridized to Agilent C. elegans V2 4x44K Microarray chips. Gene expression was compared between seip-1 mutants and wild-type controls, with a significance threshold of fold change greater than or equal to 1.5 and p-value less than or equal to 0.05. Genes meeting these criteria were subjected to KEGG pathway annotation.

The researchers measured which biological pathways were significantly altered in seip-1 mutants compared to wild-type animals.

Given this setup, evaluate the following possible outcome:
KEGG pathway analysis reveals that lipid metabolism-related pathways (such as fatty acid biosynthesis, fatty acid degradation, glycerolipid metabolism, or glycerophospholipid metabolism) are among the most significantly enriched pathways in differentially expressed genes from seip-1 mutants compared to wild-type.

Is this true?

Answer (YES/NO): YES